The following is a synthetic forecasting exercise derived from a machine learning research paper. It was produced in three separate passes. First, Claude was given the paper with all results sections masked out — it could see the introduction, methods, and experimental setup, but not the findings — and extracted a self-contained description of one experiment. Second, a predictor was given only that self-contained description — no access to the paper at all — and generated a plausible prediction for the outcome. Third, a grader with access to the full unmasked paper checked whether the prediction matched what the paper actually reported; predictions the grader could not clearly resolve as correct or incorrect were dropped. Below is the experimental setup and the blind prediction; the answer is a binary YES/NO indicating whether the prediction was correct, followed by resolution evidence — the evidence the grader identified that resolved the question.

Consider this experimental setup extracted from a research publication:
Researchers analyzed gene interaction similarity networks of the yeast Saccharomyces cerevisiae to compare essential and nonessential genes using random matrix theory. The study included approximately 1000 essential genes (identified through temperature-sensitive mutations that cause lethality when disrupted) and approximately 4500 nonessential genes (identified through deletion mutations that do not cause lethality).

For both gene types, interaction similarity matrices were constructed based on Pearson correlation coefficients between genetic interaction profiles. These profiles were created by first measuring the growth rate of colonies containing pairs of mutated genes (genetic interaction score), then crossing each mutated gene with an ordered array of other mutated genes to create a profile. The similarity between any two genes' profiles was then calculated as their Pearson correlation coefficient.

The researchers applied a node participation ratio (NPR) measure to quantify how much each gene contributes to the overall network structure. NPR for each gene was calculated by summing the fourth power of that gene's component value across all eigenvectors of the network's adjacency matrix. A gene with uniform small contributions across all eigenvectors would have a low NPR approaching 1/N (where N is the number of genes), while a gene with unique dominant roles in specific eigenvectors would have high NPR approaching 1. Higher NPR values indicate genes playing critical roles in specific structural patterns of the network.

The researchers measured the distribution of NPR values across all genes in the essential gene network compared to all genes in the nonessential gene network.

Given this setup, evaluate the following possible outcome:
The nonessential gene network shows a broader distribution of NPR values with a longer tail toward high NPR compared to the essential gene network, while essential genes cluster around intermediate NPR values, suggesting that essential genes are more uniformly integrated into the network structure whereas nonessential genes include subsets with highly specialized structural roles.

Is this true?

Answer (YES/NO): NO